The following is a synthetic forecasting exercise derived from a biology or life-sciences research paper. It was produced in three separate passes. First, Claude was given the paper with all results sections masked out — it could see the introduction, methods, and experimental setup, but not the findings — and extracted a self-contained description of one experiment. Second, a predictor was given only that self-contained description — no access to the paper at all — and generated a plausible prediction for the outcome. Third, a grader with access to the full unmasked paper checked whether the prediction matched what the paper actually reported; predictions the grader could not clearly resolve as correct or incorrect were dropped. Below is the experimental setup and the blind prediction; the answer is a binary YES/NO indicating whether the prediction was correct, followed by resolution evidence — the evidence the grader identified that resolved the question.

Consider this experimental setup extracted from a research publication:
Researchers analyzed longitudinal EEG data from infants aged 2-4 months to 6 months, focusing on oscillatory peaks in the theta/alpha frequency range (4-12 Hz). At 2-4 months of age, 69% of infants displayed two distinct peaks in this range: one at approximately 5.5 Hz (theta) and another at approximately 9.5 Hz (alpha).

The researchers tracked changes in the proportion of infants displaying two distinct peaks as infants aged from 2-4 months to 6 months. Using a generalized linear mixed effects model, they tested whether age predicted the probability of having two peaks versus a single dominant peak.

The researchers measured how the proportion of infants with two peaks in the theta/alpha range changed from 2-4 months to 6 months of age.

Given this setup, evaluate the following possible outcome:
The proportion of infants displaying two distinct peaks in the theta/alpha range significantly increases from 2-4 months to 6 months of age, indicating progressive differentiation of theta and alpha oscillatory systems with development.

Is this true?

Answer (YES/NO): NO